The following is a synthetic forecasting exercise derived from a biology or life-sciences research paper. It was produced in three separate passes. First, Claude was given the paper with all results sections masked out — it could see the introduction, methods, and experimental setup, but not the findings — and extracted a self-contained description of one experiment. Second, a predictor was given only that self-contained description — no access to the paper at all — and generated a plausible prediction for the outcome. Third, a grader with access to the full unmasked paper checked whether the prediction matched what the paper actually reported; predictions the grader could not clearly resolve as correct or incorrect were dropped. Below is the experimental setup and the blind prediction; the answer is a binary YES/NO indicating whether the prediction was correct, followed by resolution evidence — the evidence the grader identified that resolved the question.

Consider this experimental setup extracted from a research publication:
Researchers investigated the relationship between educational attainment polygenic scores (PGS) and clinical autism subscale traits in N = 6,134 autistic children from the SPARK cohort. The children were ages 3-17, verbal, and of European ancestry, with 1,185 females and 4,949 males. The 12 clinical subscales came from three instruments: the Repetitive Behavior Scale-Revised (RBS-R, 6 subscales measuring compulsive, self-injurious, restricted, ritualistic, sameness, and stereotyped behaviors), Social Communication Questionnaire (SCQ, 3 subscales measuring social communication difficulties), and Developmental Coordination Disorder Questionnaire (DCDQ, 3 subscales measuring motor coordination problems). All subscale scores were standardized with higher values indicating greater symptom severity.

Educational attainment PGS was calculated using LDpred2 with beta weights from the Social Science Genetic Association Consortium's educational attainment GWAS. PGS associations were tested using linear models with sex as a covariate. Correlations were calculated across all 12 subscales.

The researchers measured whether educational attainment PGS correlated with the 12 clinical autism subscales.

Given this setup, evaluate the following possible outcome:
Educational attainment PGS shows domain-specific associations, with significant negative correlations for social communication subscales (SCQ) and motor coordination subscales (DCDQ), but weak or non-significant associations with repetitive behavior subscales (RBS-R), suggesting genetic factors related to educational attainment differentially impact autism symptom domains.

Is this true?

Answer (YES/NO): NO